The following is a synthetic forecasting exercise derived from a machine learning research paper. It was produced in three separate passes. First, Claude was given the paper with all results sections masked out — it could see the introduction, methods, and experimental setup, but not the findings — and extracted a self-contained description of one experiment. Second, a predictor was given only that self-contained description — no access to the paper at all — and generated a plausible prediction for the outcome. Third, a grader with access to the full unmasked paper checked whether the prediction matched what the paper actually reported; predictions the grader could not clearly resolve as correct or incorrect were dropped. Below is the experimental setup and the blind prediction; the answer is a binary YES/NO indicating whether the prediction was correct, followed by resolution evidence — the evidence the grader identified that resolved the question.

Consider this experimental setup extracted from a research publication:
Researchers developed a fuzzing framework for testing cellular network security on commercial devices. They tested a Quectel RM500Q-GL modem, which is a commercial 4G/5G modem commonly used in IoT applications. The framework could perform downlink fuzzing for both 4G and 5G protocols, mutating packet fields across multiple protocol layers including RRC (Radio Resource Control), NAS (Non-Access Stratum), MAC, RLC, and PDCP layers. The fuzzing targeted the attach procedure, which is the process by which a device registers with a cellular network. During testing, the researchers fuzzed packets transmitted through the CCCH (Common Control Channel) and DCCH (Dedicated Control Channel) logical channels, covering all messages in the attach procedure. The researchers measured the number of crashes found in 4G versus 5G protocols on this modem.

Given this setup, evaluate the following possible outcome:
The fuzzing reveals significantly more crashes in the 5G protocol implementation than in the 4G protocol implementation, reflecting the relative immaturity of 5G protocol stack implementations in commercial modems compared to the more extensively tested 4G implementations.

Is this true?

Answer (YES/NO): YES